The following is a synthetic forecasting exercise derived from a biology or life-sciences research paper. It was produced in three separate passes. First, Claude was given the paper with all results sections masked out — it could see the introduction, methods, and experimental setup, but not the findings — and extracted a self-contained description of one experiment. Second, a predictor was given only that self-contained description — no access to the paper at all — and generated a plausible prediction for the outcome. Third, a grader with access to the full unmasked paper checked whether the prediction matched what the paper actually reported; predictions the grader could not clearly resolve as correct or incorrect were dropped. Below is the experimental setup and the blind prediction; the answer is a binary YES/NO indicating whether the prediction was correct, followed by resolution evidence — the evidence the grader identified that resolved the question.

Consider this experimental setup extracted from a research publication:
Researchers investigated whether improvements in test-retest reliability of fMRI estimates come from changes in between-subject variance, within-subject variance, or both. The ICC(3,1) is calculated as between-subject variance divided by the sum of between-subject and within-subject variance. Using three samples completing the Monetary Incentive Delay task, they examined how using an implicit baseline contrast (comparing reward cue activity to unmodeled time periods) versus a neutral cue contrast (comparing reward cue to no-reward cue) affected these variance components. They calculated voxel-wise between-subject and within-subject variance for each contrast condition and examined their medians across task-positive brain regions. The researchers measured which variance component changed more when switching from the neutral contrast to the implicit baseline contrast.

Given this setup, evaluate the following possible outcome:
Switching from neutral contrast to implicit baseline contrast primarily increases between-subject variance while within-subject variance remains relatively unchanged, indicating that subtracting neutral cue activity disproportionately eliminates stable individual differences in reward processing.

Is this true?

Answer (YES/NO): NO